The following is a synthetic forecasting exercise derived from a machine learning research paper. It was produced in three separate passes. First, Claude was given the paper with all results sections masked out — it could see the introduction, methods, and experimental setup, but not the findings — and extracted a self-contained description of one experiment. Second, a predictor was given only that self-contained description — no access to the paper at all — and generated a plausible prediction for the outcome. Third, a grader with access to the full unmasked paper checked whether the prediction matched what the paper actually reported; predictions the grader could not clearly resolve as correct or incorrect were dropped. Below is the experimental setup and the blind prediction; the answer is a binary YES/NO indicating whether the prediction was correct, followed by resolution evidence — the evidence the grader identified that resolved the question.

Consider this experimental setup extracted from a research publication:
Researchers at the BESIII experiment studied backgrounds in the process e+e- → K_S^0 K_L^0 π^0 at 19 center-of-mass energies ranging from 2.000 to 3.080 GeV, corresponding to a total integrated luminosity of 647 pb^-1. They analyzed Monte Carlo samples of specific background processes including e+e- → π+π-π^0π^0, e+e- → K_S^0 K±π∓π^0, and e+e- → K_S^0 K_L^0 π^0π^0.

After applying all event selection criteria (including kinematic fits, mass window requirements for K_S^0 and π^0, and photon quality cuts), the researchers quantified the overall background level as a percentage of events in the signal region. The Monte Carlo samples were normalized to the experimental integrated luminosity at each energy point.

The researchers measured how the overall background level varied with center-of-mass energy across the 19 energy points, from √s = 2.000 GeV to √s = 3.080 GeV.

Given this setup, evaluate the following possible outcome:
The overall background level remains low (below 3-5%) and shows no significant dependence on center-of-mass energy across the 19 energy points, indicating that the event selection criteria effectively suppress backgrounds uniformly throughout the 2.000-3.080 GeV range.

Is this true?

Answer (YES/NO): NO